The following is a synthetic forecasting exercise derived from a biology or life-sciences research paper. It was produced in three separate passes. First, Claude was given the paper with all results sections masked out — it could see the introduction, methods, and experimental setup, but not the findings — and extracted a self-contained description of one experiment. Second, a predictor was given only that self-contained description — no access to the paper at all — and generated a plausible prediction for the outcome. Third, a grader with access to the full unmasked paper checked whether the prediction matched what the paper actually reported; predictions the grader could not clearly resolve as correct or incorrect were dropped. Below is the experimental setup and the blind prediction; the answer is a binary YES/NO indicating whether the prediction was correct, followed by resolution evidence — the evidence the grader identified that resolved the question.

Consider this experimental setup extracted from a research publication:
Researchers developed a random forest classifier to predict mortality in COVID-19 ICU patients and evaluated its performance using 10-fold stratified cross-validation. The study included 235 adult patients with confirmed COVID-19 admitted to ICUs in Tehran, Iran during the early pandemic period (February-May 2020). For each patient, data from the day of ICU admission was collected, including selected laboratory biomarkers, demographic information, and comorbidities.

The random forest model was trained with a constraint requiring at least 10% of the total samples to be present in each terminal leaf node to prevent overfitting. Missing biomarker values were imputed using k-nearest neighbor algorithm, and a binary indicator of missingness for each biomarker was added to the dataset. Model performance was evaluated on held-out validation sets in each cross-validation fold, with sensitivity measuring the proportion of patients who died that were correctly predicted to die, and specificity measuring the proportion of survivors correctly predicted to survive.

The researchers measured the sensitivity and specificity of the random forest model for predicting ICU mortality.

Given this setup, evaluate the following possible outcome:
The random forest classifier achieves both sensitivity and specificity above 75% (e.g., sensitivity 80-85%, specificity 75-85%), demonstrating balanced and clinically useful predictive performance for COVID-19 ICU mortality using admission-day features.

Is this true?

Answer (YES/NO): NO